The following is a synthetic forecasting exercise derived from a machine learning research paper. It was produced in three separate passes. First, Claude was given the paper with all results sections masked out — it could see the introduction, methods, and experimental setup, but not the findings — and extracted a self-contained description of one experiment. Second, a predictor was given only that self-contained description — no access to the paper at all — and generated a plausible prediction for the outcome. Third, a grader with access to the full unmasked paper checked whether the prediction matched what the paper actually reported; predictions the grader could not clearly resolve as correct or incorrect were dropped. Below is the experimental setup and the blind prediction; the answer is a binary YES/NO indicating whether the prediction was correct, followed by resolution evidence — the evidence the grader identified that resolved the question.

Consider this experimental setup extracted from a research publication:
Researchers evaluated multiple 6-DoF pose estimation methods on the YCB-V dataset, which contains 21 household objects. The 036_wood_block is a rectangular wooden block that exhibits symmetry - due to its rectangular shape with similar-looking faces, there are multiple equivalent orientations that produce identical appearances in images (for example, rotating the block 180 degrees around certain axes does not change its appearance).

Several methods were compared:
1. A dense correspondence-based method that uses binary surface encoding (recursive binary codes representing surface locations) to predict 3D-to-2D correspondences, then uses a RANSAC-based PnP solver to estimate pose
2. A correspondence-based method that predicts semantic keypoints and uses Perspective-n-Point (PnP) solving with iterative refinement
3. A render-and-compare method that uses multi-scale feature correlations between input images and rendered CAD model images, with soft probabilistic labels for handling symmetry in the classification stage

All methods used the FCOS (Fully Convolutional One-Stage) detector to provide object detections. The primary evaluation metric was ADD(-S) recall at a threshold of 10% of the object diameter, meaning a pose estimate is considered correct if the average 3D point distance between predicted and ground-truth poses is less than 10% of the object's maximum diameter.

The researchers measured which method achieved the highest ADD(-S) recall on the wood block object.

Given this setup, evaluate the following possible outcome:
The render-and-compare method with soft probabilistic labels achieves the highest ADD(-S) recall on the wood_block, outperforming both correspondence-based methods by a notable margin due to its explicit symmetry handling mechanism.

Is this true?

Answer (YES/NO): NO